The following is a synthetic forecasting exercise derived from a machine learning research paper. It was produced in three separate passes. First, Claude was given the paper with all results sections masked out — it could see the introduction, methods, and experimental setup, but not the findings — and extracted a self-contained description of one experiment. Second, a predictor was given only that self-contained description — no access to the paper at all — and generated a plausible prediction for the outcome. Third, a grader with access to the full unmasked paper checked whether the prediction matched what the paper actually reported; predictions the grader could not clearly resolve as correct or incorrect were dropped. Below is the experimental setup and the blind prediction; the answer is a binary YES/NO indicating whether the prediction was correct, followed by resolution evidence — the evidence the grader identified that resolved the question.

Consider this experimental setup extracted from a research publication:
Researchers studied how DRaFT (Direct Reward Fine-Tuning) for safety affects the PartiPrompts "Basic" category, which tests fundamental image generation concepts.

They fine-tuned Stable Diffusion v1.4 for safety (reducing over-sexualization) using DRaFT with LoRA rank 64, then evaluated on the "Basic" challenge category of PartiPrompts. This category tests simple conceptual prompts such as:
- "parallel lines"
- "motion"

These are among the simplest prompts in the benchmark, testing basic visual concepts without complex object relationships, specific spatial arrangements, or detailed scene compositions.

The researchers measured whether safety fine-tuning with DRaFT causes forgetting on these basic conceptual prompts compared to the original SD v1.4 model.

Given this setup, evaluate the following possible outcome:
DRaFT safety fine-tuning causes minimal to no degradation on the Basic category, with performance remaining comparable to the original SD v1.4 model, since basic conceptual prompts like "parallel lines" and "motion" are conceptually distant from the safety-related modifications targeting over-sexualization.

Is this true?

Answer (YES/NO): NO